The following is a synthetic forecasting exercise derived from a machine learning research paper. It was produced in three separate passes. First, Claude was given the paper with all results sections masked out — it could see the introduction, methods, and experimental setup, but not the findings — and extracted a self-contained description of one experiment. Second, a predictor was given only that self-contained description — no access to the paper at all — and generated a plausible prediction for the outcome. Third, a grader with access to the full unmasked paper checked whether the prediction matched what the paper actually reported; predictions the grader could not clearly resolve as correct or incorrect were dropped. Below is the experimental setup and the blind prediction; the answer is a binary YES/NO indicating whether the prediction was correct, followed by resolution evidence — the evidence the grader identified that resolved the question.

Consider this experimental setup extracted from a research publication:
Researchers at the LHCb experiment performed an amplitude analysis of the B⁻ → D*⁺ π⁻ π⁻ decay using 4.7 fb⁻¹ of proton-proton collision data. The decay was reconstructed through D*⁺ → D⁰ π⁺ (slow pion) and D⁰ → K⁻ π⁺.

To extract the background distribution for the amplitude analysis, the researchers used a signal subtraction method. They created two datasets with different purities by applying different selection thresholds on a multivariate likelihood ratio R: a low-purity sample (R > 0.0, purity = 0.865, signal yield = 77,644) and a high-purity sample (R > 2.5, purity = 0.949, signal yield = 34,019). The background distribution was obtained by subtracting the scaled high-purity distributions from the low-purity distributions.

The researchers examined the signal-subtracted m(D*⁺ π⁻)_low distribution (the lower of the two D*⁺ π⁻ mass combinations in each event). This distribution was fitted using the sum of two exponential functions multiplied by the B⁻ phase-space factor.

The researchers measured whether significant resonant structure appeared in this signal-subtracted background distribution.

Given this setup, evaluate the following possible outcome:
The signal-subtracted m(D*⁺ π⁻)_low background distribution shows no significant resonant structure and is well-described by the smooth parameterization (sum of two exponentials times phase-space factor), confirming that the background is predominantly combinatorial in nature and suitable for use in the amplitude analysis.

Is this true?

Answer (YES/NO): YES